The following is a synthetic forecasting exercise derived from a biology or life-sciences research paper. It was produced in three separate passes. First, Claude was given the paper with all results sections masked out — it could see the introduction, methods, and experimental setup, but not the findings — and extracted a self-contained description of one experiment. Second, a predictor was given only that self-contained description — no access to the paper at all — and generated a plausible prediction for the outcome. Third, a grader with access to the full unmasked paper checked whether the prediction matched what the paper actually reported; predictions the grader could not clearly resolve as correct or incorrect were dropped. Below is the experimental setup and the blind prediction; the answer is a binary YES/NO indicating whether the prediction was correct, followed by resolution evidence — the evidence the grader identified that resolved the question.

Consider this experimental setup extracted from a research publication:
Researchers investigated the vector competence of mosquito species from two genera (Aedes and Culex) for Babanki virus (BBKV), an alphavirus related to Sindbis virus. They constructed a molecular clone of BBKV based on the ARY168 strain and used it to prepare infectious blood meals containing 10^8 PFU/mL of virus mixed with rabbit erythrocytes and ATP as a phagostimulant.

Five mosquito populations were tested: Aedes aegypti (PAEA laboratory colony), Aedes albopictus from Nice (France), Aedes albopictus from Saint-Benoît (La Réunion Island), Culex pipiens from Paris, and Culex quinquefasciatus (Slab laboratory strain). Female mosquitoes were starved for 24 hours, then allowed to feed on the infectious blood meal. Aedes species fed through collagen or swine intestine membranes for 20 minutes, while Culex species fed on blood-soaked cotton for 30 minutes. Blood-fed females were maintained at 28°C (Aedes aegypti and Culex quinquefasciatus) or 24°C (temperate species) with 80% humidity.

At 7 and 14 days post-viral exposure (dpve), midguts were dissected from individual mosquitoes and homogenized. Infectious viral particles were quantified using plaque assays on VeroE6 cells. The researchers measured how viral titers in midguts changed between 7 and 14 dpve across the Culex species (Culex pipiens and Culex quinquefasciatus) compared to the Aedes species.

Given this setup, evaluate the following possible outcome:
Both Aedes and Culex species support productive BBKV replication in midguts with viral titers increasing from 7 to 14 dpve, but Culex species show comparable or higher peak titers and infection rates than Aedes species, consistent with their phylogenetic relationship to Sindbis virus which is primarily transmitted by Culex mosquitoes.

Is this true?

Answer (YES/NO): NO